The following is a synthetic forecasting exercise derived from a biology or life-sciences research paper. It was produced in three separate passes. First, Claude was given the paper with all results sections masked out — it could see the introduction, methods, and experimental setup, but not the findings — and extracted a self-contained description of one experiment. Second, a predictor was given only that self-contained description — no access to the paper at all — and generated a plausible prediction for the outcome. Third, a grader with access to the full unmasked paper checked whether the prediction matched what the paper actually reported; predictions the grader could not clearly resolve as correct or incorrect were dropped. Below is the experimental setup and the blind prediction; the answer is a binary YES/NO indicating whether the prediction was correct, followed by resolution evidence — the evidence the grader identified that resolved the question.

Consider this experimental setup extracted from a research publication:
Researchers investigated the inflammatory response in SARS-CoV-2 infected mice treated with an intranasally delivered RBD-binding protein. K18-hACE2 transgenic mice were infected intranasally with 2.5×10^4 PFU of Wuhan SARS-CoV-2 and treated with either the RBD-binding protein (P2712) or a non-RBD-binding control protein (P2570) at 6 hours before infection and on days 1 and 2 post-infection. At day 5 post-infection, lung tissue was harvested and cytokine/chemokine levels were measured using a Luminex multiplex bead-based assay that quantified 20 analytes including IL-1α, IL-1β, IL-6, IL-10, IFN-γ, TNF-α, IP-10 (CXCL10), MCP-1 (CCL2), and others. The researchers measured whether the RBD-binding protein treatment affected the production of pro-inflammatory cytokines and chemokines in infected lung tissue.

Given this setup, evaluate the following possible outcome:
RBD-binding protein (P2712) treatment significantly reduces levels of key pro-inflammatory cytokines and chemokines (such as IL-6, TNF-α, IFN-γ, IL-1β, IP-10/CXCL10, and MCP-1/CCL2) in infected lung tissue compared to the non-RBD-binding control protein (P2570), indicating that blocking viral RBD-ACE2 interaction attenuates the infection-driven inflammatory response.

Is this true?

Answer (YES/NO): YES